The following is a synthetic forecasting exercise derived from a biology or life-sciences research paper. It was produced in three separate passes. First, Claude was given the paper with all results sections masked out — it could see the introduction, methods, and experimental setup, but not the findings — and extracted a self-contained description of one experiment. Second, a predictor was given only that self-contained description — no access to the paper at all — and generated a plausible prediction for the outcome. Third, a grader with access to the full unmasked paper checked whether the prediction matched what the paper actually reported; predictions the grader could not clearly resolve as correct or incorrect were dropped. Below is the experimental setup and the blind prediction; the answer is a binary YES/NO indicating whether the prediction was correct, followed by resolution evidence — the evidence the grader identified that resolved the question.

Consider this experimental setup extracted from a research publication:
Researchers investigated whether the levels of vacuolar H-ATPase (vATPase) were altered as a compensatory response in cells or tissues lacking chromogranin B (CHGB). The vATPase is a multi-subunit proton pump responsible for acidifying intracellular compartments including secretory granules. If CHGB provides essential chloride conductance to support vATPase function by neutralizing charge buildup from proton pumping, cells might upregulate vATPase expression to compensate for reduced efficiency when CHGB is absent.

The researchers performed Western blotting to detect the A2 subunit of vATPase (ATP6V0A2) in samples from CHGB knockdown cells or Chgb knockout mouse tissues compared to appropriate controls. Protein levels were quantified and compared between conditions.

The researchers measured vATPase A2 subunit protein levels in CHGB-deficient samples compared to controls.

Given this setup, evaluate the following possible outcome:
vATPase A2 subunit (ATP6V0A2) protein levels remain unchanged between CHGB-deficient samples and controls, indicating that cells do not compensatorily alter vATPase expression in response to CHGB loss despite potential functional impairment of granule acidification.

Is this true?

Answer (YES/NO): YES